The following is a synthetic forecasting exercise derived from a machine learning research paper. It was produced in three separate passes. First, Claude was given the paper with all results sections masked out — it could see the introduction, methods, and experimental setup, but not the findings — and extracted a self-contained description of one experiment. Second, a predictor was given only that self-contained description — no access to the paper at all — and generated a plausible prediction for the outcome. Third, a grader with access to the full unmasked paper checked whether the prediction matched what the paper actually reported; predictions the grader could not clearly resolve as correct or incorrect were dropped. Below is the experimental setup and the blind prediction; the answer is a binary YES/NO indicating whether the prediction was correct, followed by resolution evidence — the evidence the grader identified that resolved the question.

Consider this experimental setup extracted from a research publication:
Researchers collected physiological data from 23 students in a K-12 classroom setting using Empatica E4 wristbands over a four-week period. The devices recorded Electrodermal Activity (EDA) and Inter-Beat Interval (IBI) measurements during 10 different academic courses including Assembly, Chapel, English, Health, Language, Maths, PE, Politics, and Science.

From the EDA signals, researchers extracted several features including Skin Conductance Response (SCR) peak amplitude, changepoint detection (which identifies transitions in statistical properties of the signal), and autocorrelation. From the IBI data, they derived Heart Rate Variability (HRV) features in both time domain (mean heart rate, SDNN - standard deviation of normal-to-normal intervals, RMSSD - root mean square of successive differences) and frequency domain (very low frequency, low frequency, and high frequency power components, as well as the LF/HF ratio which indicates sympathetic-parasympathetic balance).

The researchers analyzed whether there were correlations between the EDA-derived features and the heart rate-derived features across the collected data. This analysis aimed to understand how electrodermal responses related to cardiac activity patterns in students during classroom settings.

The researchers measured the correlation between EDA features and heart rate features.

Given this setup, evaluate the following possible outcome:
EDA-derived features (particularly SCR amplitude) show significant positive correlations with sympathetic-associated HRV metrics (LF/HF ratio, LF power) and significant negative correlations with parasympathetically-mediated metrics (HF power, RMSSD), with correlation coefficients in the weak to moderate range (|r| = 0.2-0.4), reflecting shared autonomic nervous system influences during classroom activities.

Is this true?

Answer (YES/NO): NO